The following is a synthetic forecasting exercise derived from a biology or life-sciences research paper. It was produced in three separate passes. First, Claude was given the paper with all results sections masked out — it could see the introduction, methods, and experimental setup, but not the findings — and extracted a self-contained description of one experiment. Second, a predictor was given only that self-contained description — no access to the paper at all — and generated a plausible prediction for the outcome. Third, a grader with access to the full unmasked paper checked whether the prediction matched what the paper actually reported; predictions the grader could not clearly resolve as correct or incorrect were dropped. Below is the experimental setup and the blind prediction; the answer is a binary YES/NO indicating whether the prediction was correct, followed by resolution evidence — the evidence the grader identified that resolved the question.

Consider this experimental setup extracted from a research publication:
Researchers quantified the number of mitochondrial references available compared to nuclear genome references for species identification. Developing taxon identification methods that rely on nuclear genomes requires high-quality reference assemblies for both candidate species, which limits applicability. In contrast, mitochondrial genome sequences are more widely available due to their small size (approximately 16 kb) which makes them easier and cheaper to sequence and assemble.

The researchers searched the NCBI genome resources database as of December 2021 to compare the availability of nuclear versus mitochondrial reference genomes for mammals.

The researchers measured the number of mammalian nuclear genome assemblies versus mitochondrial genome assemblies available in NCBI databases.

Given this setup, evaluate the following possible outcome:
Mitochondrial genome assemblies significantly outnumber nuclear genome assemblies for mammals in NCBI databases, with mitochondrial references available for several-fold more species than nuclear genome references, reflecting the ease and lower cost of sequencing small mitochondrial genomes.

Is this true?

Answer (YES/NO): YES